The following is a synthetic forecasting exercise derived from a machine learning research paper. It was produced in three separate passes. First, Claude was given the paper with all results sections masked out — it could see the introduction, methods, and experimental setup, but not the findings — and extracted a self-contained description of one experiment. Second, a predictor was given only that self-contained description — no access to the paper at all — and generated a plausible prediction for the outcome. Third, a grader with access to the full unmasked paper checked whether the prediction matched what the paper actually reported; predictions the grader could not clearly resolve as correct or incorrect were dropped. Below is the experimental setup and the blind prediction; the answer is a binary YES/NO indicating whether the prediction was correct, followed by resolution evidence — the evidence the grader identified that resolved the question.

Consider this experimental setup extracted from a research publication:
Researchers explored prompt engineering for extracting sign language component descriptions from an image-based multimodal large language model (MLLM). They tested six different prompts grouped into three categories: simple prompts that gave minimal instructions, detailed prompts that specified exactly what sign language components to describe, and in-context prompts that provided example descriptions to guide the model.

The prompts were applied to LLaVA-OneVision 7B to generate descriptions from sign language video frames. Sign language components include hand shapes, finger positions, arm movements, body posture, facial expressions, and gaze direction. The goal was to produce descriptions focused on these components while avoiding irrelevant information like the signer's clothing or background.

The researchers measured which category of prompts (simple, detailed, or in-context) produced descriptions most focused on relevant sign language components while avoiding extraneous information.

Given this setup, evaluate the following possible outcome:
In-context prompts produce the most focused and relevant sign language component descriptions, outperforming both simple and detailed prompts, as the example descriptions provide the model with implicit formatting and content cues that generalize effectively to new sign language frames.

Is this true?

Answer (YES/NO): NO